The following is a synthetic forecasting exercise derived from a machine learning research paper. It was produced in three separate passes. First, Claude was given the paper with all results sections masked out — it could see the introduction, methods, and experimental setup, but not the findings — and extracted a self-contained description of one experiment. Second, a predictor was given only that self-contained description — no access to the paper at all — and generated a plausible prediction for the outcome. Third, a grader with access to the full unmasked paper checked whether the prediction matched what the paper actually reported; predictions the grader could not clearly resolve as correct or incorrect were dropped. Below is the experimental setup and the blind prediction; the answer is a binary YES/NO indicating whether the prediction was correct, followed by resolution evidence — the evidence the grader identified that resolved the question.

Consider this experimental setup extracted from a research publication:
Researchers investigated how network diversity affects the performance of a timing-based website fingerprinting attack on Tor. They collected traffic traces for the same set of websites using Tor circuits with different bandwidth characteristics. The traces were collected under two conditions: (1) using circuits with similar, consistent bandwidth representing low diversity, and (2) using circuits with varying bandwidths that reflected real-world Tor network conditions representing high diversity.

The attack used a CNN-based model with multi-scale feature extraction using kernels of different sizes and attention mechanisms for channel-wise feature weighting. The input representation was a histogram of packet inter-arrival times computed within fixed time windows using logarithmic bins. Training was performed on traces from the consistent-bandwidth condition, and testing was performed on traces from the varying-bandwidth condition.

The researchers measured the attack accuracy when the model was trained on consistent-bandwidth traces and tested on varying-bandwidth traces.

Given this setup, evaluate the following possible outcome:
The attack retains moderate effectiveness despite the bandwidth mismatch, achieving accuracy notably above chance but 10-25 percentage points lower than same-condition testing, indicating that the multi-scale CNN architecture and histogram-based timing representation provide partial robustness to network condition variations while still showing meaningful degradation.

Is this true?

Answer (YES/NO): NO